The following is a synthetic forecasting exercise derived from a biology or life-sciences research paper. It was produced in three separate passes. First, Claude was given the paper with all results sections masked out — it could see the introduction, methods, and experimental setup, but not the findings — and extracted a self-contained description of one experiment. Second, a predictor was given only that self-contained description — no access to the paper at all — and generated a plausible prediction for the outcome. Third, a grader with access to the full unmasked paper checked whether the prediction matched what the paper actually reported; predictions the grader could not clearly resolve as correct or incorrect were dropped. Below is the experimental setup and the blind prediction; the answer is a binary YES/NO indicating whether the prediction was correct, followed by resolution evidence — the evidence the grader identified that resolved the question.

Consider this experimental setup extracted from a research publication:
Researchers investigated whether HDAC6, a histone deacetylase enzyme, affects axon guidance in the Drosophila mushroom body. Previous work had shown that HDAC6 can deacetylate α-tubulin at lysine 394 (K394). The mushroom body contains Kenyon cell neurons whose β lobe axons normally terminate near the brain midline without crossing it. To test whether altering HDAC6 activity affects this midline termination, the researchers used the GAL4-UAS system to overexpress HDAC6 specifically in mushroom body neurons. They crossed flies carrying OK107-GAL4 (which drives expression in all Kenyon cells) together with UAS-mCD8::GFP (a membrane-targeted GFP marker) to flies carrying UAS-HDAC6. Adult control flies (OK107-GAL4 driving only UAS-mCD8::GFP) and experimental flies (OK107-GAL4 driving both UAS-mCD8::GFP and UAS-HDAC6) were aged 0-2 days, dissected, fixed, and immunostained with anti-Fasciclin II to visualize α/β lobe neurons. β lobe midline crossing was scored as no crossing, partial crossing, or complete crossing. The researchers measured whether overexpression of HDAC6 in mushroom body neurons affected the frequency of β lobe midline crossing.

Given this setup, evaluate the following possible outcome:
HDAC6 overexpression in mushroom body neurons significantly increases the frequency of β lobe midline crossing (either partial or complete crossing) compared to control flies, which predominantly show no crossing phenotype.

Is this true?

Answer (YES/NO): NO